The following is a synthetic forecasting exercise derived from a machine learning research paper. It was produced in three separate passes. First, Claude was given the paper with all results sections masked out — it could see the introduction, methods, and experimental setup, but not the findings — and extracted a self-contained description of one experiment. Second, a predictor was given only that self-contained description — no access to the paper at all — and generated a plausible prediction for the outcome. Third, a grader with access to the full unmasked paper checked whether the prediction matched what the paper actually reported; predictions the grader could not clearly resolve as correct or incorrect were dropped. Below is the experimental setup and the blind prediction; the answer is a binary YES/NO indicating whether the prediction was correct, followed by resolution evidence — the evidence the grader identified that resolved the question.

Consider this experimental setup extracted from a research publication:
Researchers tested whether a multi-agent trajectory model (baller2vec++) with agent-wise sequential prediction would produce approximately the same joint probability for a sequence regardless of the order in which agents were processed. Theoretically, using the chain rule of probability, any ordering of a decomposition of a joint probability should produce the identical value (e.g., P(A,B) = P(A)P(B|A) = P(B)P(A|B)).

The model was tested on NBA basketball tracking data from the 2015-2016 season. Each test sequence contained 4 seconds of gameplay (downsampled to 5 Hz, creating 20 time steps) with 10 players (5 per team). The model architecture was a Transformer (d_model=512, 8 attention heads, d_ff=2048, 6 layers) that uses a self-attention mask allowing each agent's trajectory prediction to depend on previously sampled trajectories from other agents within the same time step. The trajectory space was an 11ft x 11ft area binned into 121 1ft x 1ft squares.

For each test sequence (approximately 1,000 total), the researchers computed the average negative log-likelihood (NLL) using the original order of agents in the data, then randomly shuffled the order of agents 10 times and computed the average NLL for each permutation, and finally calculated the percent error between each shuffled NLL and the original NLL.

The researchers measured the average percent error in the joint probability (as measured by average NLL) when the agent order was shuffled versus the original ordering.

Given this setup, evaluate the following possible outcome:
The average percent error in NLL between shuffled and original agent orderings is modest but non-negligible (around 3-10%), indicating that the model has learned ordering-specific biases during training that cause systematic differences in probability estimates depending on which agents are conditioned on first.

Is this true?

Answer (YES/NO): NO